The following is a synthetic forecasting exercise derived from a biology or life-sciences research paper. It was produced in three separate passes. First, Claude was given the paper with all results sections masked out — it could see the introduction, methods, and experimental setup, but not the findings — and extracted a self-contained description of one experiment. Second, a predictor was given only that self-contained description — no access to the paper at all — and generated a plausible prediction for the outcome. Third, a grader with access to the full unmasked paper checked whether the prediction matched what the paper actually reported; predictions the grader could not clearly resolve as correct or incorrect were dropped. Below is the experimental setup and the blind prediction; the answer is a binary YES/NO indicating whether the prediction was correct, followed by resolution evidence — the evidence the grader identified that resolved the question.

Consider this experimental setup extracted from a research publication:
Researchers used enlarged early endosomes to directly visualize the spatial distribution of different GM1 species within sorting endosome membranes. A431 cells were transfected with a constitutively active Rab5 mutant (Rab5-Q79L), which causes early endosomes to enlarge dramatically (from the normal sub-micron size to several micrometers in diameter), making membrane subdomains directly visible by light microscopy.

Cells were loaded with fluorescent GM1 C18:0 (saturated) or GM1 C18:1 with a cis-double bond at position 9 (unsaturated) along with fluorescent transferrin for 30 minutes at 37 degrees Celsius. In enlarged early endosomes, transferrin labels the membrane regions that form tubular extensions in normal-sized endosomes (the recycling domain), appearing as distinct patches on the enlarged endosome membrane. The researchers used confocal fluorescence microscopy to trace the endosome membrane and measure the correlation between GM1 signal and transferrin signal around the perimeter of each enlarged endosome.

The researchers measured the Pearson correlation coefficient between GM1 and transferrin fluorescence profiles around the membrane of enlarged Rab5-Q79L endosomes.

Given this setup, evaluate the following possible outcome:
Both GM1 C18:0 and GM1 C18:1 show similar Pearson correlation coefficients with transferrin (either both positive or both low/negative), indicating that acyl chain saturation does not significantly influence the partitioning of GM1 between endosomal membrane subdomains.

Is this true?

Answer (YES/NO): NO